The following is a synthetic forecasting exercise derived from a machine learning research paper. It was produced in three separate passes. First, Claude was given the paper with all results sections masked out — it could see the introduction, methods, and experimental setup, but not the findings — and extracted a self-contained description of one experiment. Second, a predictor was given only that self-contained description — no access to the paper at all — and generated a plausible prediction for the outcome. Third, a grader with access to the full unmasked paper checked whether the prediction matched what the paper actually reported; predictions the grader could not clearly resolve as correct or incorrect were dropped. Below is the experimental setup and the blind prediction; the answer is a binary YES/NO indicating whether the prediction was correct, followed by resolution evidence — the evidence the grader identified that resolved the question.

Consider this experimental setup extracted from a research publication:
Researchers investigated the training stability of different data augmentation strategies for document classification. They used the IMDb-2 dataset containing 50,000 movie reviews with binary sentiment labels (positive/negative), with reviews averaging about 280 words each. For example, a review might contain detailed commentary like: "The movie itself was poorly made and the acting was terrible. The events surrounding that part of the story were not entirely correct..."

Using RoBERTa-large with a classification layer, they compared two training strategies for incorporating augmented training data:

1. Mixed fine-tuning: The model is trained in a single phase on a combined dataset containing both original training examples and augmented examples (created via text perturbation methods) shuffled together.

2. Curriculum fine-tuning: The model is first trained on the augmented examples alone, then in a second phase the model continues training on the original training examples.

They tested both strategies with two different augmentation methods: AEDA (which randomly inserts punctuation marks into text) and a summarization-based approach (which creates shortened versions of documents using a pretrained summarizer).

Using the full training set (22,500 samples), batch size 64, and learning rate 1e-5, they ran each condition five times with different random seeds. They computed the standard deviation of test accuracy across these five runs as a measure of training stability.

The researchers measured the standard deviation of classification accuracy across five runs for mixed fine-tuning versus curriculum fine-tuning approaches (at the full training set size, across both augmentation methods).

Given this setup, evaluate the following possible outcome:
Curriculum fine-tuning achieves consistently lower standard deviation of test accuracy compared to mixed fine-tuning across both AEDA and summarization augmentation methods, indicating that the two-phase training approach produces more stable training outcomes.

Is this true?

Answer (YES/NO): YES